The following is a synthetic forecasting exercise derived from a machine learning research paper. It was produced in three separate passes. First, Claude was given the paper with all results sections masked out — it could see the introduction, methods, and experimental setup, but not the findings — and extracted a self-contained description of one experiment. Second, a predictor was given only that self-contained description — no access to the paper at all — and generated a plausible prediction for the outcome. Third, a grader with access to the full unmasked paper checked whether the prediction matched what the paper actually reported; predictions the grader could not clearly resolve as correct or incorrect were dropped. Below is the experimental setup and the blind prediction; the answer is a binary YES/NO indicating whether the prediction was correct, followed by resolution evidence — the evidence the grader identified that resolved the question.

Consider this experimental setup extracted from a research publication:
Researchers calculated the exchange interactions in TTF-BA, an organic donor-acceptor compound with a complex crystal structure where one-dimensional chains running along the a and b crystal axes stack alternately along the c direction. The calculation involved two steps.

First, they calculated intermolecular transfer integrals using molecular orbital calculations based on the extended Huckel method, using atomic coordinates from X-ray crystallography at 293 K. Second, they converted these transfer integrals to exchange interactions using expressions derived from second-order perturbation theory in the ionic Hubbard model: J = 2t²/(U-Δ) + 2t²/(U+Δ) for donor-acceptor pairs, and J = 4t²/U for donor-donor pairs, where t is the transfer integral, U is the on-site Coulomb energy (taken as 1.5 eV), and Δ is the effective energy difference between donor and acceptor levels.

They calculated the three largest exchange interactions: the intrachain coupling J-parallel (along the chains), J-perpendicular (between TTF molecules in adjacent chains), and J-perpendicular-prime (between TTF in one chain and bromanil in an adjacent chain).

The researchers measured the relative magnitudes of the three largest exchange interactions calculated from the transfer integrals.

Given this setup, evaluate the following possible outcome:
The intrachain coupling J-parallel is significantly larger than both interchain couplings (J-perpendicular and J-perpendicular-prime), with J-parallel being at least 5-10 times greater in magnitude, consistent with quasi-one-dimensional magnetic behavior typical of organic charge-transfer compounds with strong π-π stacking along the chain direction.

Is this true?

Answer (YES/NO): NO